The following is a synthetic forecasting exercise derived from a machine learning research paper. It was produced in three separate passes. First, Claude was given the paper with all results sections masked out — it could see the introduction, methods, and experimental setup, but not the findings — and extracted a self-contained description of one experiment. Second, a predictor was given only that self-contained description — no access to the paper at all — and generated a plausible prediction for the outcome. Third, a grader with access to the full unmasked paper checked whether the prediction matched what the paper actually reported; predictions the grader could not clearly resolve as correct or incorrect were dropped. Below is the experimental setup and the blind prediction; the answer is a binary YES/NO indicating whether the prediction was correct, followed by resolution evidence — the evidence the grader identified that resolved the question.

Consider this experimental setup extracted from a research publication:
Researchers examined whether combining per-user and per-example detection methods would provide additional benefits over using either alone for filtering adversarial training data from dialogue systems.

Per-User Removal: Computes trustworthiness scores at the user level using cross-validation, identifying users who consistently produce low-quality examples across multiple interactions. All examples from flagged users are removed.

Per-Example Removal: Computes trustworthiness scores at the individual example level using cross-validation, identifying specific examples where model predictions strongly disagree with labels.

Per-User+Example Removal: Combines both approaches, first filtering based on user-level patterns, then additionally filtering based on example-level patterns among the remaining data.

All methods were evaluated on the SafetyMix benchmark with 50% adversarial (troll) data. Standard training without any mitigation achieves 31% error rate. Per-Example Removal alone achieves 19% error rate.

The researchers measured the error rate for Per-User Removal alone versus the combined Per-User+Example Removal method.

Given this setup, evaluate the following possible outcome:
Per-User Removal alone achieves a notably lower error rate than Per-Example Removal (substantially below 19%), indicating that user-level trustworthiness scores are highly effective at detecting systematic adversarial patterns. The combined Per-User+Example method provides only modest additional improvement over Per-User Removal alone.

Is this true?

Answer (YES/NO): NO